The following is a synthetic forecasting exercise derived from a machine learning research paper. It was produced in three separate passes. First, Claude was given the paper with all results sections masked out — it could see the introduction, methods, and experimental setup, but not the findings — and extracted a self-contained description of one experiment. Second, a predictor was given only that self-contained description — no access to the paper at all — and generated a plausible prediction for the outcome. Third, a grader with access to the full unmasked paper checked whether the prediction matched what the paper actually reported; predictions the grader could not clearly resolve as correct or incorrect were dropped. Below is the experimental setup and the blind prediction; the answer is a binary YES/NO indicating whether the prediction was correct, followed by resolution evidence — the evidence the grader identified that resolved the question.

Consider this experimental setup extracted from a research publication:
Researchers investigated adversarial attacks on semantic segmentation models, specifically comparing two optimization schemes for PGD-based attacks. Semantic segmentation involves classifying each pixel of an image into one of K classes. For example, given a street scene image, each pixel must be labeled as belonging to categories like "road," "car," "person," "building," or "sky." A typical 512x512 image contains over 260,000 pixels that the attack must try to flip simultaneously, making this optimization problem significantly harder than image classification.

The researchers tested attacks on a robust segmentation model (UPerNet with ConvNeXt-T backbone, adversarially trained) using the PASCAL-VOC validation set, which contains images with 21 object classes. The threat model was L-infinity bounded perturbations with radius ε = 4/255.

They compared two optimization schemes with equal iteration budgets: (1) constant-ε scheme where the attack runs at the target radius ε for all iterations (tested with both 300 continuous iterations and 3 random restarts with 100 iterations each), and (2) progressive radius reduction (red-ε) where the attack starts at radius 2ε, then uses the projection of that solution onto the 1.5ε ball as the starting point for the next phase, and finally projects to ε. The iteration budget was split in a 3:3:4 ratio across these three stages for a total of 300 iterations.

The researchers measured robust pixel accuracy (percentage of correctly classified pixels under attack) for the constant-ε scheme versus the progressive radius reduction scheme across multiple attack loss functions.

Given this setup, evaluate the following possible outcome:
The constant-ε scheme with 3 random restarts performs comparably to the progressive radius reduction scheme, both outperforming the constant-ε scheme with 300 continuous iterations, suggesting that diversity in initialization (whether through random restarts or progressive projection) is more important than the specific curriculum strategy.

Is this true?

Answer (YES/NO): NO